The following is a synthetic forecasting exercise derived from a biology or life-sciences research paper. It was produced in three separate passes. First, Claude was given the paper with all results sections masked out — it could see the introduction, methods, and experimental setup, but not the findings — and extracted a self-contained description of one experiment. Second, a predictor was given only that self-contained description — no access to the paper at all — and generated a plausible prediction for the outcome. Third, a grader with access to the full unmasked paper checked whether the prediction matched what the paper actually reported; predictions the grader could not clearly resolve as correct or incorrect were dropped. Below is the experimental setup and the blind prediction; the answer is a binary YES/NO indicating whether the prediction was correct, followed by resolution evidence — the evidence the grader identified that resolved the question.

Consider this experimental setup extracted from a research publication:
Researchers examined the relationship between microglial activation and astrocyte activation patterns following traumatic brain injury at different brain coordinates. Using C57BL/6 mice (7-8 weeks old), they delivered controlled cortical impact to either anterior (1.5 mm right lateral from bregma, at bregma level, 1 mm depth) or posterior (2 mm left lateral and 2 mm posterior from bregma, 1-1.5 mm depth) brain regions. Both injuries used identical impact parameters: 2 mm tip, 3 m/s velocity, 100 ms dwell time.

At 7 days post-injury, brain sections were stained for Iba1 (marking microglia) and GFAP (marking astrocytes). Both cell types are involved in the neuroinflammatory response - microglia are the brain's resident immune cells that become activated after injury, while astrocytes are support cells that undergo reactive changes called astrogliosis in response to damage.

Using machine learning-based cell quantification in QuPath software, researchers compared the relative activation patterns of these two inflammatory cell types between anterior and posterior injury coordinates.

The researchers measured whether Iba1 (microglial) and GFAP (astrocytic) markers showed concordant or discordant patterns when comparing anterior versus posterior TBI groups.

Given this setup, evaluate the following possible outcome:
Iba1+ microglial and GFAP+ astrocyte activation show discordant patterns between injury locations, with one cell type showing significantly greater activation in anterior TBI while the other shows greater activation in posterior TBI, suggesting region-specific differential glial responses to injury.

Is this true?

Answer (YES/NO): NO